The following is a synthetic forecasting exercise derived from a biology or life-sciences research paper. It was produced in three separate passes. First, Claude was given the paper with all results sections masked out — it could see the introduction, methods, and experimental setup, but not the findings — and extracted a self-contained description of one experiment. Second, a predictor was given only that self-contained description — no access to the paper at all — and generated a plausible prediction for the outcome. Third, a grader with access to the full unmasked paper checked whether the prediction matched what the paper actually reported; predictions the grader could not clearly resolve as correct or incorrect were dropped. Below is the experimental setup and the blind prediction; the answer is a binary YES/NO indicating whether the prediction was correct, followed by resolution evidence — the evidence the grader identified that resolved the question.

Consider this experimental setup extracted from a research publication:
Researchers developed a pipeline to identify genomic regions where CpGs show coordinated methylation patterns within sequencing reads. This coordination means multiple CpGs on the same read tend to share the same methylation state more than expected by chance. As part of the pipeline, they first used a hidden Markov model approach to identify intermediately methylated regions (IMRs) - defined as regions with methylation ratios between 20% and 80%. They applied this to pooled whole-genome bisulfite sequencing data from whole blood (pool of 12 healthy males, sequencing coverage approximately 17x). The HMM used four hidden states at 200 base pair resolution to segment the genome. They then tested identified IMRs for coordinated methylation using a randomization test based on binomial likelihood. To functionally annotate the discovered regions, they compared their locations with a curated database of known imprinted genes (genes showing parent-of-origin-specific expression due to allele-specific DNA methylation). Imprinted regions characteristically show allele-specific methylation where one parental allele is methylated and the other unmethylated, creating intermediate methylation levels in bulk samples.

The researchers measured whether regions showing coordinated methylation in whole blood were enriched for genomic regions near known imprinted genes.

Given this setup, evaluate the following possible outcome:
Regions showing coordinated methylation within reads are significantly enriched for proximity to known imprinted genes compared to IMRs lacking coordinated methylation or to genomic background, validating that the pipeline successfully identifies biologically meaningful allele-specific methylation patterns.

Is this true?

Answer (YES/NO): YES